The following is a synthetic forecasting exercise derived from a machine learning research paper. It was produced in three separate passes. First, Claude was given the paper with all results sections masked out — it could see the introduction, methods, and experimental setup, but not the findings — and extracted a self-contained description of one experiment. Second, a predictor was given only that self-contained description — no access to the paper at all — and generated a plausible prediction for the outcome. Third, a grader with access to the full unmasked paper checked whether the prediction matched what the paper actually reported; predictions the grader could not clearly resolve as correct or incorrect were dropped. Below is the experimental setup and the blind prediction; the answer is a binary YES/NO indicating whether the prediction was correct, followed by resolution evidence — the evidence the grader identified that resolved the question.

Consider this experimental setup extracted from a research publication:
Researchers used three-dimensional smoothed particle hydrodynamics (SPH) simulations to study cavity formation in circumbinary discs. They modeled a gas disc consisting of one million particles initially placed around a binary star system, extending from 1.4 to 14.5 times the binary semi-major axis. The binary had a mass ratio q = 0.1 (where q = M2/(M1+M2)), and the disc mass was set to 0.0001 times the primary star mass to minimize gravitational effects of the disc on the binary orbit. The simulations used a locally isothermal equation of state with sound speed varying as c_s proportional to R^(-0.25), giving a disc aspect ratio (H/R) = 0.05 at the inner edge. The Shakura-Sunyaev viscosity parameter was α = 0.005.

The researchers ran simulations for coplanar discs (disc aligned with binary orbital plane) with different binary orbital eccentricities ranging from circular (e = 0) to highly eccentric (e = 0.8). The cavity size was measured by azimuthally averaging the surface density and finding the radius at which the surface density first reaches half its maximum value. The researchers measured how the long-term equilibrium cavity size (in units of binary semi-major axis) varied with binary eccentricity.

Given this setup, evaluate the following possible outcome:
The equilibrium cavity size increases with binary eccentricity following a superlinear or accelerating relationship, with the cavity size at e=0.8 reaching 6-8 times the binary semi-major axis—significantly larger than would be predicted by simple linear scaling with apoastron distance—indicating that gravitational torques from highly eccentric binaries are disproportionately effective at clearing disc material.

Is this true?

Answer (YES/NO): NO